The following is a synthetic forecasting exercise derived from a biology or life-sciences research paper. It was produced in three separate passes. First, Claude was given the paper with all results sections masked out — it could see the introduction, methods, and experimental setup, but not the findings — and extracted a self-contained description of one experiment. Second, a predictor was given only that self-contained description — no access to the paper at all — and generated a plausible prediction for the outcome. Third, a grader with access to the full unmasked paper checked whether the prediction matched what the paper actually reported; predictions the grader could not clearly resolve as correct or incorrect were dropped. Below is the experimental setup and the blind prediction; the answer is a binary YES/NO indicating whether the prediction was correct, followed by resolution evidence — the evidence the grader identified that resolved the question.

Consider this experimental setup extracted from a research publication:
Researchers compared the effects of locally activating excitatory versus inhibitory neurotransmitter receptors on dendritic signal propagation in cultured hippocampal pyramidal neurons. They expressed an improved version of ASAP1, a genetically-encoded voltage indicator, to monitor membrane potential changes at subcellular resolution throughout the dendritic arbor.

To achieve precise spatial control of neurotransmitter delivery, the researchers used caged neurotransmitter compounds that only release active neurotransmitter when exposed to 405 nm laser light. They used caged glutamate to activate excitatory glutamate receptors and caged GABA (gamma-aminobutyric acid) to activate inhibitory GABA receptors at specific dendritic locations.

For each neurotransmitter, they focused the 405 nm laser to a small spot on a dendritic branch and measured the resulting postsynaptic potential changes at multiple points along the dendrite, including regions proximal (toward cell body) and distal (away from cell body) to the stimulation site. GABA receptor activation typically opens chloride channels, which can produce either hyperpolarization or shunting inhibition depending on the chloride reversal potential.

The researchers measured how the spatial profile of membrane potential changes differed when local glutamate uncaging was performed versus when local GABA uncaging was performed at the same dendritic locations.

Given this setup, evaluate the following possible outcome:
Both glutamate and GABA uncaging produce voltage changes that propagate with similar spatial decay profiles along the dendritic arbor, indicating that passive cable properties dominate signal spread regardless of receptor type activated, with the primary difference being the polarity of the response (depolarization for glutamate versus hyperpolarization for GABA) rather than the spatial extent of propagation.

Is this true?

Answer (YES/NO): NO